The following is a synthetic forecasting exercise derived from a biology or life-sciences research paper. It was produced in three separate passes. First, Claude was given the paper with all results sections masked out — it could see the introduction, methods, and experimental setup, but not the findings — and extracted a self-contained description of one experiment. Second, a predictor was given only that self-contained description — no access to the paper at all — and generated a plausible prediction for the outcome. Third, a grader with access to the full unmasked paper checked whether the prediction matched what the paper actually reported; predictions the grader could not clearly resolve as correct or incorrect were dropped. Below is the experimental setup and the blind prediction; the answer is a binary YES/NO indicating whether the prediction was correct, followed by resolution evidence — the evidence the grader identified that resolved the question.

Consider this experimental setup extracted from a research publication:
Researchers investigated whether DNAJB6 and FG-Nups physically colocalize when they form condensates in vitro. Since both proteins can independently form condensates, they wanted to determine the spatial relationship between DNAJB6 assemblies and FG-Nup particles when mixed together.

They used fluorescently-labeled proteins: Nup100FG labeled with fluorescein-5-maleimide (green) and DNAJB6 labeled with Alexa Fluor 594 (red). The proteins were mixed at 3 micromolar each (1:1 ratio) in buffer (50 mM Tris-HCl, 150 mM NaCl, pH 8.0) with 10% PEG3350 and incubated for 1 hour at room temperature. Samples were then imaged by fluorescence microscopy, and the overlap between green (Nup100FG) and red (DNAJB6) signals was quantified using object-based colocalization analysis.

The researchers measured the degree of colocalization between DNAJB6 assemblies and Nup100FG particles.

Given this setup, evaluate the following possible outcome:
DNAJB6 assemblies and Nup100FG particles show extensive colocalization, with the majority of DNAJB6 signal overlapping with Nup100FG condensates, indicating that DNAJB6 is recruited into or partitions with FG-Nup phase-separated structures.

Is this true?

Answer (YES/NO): NO